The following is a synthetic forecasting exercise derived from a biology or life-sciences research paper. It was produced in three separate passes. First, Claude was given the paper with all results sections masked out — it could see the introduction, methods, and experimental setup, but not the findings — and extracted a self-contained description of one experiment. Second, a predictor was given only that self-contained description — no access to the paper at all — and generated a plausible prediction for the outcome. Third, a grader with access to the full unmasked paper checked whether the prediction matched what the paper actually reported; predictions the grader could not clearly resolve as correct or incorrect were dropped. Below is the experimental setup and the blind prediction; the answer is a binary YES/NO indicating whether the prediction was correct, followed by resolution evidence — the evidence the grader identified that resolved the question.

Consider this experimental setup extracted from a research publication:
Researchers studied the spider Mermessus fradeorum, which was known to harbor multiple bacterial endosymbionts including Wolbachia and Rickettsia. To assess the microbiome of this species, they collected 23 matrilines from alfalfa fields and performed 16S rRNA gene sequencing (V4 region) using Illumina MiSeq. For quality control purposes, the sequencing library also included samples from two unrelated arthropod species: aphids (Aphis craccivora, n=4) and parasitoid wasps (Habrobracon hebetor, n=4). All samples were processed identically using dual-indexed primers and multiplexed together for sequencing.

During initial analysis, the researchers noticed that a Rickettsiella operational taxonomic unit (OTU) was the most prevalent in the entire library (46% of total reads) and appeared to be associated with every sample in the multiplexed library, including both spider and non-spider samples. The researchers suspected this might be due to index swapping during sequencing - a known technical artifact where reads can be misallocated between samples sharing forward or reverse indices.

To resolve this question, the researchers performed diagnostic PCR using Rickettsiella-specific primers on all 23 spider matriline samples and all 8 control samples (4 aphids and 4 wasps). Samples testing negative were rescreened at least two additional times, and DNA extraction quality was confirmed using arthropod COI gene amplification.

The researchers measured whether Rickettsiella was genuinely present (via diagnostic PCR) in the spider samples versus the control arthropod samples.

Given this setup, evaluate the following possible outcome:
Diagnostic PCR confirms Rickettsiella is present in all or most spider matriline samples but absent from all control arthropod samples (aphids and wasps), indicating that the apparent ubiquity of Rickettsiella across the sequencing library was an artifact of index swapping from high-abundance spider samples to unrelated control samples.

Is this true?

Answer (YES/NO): YES